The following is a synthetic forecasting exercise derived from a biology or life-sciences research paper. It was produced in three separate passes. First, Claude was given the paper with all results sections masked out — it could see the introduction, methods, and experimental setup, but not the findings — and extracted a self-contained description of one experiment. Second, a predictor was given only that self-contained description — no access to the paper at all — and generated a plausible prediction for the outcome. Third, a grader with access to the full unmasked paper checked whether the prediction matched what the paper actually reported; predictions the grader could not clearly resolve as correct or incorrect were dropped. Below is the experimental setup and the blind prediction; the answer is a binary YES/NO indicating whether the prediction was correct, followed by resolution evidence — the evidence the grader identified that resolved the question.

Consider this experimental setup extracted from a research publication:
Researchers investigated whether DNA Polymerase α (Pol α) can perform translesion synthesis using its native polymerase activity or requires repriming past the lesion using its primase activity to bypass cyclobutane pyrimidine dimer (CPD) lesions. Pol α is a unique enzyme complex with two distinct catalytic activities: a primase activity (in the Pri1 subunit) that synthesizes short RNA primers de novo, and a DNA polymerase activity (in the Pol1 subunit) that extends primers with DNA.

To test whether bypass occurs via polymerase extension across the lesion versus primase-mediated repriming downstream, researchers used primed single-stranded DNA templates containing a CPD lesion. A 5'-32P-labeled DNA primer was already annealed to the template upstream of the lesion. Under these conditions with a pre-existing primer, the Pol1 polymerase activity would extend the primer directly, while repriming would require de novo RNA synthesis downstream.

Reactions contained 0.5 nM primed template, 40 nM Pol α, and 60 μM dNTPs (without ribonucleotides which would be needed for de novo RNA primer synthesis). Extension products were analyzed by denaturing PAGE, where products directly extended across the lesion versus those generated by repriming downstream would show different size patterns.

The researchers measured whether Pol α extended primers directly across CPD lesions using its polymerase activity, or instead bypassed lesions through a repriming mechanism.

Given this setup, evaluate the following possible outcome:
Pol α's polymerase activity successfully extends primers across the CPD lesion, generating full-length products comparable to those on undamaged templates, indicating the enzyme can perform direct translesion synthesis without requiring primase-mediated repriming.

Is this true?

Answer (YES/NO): NO